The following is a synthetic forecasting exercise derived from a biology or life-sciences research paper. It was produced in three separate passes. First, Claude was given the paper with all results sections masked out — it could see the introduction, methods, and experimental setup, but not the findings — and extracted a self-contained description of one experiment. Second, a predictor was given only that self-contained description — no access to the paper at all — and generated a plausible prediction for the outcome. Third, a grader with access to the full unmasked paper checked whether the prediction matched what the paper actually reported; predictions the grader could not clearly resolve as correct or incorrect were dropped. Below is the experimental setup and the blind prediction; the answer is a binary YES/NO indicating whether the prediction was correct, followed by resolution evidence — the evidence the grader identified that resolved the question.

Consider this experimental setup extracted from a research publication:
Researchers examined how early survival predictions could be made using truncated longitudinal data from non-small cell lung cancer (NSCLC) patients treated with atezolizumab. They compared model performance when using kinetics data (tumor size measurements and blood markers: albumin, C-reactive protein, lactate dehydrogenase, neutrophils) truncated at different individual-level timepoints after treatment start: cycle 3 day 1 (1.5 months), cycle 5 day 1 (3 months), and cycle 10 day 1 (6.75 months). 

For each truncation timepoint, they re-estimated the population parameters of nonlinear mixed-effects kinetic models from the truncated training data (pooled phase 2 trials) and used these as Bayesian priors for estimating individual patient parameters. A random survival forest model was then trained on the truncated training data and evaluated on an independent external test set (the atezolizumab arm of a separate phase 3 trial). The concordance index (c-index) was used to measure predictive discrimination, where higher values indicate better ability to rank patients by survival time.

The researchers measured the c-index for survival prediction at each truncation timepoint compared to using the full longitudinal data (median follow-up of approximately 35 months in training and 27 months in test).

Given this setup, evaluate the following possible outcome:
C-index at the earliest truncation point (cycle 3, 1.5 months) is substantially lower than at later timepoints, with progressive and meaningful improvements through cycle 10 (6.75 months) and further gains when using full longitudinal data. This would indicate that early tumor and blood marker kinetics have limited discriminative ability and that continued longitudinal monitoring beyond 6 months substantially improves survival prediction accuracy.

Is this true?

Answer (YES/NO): NO